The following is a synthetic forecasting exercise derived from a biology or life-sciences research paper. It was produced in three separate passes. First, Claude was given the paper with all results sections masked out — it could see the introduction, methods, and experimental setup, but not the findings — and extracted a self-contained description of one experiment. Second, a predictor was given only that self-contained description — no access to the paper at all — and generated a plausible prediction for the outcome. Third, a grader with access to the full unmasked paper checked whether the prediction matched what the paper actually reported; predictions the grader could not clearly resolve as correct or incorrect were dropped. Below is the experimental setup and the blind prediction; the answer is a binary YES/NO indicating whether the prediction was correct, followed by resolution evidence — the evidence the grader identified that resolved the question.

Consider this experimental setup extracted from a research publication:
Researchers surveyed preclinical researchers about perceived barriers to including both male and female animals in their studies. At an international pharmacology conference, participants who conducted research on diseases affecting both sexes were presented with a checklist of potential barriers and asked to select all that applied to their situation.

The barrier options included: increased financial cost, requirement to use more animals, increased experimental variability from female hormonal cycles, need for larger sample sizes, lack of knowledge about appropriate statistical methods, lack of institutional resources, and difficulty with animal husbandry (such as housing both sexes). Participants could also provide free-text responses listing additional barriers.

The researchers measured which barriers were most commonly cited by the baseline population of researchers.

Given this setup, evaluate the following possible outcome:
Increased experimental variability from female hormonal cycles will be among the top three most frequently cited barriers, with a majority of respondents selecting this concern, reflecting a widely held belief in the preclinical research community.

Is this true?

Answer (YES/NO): NO